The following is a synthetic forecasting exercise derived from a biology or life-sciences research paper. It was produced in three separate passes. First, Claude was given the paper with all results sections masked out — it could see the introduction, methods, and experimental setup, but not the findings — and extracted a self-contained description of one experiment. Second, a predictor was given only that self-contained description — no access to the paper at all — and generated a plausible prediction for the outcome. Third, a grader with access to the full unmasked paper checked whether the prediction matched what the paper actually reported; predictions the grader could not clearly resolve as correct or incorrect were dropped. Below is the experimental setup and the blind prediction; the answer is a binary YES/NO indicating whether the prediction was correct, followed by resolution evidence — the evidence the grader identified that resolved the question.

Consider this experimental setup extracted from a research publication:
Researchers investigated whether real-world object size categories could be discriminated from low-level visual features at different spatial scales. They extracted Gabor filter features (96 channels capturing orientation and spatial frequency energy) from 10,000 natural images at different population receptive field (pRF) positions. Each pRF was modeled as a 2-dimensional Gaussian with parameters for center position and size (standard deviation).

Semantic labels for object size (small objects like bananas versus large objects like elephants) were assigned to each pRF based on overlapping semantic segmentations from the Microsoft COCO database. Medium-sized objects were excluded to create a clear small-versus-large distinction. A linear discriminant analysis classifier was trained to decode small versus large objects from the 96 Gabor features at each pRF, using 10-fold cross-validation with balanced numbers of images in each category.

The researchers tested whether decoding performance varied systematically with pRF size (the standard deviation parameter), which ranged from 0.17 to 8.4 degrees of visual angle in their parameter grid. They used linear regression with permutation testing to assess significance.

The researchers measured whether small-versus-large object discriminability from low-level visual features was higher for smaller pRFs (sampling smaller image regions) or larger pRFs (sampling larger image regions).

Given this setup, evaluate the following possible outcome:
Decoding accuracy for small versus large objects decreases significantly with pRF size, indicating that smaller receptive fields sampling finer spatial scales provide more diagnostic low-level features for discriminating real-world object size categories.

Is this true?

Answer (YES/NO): NO